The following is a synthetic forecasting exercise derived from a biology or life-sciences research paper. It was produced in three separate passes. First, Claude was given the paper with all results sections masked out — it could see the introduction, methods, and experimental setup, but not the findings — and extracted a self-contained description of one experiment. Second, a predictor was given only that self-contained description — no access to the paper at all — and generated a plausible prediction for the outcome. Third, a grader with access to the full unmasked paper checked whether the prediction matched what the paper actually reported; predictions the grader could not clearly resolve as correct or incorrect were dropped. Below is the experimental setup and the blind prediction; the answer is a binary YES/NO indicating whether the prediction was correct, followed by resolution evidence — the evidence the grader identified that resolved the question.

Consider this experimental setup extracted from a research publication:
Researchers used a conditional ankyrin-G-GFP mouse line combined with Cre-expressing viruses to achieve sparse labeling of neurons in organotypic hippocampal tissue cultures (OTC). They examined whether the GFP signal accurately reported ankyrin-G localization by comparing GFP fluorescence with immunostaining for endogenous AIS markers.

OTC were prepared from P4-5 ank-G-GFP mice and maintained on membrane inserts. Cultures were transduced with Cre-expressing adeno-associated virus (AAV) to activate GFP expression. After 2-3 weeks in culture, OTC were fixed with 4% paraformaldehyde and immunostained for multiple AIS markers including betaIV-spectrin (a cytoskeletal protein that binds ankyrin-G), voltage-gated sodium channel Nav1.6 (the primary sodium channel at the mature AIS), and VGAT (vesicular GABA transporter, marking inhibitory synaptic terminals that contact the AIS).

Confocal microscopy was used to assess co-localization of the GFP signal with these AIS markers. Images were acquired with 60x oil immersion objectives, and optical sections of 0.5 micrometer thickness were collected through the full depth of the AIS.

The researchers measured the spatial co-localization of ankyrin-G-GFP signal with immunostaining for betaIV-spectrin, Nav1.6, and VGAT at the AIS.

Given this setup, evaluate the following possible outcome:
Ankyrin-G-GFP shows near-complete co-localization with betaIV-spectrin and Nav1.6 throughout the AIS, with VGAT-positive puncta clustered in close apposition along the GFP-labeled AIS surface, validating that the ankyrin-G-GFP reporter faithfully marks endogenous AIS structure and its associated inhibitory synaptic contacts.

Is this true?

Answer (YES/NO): YES